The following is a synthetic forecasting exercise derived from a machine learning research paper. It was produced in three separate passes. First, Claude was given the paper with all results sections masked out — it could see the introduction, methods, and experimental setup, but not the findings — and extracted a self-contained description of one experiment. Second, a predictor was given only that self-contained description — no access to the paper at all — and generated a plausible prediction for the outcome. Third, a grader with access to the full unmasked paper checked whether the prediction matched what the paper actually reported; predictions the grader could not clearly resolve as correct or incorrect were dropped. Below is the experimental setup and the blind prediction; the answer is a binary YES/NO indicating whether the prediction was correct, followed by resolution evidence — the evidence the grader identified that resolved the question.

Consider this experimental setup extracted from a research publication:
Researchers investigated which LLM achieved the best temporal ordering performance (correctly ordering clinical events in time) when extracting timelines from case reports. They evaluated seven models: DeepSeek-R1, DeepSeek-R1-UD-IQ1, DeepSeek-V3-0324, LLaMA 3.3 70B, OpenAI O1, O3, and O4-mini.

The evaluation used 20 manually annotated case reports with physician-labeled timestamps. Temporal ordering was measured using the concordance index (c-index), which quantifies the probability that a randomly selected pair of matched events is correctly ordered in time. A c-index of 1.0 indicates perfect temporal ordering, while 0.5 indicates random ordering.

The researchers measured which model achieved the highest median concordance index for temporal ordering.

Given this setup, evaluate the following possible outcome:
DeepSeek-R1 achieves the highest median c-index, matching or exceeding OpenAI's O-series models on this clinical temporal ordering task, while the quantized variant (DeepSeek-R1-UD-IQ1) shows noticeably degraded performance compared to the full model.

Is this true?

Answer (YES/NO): NO